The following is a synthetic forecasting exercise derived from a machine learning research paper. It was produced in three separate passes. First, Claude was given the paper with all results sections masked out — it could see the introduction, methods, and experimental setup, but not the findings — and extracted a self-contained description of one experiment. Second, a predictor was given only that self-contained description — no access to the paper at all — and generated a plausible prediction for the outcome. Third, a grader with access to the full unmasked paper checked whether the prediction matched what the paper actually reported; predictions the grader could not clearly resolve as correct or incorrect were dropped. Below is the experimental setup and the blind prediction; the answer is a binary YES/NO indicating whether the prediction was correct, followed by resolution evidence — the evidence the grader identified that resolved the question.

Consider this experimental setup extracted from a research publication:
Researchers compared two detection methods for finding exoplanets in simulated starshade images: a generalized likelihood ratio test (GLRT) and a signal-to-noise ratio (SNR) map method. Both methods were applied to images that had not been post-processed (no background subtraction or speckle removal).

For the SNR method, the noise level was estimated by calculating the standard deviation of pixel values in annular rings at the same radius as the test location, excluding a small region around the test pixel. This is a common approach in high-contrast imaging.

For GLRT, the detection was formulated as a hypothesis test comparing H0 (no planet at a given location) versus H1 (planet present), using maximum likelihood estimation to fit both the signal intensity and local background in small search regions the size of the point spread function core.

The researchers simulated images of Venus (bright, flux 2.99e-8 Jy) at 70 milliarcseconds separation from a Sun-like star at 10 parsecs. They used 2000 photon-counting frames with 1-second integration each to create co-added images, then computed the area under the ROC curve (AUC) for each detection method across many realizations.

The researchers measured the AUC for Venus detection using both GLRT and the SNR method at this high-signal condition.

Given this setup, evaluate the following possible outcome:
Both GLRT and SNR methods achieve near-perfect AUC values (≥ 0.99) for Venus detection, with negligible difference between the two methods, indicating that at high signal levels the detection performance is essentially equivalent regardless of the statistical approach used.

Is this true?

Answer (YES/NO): YES